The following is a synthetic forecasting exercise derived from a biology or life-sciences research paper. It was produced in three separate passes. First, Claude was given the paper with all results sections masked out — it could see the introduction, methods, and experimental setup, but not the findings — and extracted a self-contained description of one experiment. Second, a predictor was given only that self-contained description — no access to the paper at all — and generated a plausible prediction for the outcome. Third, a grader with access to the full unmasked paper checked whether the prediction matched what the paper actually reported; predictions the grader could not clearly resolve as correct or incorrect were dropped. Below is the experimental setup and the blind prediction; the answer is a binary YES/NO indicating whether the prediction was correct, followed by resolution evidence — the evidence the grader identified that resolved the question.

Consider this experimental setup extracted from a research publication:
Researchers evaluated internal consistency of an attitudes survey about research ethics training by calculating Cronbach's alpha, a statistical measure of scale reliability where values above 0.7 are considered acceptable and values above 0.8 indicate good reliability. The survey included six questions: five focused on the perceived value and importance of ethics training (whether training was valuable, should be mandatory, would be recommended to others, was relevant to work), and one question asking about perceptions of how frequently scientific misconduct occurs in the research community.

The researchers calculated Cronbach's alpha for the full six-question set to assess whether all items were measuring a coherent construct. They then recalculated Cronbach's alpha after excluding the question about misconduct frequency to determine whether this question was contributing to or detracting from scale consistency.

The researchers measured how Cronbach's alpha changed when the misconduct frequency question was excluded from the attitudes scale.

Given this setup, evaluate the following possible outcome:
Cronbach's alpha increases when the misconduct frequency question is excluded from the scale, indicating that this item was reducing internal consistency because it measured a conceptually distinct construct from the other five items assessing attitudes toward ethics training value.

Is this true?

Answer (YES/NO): YES